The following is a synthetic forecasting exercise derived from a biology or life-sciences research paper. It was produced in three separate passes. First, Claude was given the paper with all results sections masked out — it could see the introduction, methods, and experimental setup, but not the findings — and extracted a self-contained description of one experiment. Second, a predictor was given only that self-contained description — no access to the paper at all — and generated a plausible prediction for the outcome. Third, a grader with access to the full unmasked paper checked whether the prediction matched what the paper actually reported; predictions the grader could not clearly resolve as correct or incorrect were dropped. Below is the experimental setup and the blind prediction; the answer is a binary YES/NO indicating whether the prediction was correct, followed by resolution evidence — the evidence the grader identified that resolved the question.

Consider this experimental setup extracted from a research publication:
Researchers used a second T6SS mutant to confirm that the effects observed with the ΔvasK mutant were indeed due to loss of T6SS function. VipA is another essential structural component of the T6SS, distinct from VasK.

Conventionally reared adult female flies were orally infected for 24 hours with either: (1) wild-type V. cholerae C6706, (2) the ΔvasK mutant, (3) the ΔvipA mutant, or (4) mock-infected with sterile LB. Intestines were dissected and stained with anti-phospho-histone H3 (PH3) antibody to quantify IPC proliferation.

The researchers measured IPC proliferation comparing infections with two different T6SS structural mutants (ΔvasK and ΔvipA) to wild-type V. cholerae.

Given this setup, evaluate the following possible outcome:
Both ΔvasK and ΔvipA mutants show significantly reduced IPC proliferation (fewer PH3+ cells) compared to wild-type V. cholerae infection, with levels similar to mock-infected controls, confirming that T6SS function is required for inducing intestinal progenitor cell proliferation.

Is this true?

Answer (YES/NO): NO